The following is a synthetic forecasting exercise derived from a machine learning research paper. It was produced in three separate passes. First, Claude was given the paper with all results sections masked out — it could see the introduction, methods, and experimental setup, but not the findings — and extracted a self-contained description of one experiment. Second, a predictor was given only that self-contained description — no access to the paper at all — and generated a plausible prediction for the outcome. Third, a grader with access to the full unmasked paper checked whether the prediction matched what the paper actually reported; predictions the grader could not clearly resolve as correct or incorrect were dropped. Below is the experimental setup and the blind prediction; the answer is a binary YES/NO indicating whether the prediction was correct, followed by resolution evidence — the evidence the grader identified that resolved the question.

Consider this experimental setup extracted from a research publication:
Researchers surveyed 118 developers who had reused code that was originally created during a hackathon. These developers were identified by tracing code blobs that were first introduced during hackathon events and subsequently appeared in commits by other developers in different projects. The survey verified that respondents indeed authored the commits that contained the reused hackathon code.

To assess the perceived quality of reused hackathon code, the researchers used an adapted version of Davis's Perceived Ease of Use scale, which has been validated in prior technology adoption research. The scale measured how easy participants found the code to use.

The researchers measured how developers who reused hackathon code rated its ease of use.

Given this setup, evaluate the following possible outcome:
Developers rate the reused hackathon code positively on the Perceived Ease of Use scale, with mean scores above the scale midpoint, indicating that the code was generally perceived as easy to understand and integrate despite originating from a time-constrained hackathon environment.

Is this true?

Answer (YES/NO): YES